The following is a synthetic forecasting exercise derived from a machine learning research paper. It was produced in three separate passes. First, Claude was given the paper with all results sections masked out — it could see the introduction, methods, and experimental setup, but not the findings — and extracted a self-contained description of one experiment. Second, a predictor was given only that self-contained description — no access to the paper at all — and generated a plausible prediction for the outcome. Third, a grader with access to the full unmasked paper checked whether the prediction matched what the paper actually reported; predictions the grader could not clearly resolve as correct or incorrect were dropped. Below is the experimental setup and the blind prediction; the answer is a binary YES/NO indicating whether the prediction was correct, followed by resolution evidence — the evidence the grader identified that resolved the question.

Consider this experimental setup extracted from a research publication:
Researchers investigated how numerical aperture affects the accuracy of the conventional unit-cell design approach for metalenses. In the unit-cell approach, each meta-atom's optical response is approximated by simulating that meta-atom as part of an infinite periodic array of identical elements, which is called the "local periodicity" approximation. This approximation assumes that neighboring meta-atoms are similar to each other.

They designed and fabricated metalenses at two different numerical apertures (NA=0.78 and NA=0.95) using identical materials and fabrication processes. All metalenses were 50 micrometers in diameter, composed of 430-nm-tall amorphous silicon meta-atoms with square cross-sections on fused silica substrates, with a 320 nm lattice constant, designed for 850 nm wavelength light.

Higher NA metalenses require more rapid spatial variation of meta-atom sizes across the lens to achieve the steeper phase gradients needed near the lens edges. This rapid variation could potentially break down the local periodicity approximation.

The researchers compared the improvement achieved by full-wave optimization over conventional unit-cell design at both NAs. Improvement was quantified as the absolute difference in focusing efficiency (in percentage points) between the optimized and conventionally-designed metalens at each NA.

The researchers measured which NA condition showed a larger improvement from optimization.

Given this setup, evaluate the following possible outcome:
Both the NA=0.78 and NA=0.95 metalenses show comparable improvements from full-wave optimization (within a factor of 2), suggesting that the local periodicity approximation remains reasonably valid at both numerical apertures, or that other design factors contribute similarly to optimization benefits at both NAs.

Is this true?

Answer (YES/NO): NO